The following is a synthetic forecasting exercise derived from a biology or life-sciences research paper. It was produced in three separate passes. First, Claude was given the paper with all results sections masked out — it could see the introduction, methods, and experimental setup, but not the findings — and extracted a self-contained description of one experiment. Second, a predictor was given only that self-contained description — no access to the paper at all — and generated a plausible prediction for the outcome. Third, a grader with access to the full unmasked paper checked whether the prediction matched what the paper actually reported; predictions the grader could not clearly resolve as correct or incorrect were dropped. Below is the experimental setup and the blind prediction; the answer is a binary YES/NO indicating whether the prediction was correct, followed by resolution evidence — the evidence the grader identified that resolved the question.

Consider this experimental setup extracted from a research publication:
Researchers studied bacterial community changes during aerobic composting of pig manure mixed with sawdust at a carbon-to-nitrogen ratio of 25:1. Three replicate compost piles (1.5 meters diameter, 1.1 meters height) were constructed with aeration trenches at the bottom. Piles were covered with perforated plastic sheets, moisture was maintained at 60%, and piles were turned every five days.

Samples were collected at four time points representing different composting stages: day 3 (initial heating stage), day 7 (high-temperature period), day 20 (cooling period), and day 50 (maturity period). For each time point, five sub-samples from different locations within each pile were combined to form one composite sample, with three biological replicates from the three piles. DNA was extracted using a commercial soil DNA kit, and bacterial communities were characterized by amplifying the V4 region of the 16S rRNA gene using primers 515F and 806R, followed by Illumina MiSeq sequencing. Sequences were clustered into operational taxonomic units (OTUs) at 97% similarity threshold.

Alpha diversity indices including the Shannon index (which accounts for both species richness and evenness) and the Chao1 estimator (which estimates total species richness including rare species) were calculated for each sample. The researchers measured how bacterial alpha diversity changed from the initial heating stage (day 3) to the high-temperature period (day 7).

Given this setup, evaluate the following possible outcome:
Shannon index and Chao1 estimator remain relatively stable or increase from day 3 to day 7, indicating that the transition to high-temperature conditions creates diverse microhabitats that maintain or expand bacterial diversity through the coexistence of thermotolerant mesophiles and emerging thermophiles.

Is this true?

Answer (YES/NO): YES